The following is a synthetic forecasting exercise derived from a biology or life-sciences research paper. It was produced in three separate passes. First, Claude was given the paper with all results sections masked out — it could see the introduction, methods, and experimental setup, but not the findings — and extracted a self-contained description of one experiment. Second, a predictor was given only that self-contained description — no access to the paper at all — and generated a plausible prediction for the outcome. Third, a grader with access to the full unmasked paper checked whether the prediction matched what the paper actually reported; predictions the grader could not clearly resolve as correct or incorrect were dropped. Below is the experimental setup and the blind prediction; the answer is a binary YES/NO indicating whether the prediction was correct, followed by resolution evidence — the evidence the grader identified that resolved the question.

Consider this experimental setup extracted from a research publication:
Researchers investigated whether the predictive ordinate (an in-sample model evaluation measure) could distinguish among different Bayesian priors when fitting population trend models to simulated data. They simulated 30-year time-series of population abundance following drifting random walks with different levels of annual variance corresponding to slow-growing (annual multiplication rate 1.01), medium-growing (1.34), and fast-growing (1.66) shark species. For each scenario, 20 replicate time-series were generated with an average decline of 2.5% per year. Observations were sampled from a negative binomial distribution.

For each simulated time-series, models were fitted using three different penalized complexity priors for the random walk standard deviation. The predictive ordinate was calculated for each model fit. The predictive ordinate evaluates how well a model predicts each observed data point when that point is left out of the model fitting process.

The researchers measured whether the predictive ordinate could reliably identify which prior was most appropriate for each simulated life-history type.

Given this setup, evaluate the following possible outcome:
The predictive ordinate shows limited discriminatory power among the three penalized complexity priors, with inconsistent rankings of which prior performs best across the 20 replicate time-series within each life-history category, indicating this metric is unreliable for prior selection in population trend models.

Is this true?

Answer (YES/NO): YES